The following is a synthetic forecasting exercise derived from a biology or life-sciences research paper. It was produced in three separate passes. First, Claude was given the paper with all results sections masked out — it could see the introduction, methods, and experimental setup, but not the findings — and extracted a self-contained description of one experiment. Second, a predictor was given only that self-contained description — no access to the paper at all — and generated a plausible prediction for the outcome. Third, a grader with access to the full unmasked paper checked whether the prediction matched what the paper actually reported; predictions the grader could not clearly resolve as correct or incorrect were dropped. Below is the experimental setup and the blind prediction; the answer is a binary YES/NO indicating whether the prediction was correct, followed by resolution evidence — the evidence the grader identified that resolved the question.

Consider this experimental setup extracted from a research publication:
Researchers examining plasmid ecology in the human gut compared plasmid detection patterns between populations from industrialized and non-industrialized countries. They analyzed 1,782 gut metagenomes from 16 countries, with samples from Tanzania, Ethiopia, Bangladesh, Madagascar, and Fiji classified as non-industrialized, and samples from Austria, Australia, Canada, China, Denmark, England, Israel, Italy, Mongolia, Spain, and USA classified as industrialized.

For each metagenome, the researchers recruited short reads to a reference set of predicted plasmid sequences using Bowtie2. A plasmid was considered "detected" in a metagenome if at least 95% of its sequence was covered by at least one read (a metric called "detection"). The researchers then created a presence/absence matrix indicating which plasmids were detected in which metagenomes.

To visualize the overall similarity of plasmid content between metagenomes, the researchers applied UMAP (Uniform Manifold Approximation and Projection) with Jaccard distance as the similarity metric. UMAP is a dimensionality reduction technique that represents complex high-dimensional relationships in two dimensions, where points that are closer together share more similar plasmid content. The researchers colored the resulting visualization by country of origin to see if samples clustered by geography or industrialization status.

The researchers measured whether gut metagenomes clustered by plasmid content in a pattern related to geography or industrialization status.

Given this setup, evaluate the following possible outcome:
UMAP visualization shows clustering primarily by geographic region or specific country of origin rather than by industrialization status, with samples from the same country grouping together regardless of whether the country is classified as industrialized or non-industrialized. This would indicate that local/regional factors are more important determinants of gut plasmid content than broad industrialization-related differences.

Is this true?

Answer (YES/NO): NO